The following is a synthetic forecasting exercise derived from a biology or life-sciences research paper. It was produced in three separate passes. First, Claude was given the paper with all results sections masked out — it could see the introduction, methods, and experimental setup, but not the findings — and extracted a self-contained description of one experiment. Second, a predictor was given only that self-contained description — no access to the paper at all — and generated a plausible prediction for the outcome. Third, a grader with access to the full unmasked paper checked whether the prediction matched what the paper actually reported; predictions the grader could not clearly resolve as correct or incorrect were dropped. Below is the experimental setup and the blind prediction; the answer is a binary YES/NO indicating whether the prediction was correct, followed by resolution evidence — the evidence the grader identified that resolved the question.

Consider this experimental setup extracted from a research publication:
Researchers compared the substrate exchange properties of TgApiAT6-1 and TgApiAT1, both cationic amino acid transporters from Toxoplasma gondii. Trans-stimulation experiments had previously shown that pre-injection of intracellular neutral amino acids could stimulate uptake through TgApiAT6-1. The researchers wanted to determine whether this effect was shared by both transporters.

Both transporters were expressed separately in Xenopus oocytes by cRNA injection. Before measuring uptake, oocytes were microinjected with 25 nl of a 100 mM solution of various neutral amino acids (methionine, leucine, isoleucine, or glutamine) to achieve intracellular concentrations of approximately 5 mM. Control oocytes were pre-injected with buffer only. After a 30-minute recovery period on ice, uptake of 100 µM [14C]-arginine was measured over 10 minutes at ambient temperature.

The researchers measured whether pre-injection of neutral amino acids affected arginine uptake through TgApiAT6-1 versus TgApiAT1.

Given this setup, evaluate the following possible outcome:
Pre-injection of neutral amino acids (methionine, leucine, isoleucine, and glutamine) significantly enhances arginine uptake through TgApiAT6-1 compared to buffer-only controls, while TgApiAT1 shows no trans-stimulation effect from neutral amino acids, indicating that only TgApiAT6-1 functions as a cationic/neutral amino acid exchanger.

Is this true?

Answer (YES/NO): NO